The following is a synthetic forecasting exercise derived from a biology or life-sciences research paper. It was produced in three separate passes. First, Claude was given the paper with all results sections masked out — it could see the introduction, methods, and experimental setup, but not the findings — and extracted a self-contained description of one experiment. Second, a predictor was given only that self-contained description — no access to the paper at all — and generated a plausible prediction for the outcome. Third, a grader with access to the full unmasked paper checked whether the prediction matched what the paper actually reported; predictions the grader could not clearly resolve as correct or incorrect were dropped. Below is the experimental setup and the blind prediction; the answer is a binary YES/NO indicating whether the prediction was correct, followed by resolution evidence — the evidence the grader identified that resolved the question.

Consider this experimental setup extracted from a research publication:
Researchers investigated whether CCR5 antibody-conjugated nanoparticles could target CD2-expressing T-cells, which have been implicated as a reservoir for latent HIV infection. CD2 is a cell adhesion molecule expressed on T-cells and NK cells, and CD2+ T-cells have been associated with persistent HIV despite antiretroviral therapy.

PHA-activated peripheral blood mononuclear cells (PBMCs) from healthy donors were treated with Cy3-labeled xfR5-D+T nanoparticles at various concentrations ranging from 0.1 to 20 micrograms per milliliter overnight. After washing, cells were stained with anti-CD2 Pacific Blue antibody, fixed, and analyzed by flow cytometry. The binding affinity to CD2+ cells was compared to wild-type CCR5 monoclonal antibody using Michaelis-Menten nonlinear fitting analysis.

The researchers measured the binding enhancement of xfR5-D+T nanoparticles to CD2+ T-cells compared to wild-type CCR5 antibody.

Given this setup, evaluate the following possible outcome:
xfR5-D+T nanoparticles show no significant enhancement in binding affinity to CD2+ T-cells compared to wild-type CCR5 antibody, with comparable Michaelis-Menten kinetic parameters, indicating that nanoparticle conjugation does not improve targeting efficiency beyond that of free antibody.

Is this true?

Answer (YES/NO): YES